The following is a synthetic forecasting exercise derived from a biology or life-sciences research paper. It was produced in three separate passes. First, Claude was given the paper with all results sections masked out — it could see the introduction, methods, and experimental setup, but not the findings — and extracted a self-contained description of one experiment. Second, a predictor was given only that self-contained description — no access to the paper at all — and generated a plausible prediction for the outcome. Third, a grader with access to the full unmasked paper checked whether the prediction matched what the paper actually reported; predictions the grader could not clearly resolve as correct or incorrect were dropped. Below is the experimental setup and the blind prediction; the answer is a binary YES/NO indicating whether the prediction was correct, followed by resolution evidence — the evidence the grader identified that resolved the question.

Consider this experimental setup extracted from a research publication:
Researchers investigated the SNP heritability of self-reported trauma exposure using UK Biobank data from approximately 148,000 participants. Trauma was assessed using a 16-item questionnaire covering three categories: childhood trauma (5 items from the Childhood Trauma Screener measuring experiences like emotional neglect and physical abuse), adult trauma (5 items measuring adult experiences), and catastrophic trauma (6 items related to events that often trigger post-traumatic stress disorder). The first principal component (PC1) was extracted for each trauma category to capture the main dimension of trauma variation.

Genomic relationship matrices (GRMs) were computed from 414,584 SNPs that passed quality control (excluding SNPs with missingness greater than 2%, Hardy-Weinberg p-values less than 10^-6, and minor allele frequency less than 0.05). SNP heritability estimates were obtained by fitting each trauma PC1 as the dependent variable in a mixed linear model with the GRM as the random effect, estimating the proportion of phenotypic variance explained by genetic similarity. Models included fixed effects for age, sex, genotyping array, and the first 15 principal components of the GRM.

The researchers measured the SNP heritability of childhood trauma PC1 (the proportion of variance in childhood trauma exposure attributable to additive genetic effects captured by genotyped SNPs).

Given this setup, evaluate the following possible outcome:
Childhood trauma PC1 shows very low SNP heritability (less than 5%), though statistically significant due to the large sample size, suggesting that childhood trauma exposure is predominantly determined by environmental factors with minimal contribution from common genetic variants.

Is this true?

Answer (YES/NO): NO